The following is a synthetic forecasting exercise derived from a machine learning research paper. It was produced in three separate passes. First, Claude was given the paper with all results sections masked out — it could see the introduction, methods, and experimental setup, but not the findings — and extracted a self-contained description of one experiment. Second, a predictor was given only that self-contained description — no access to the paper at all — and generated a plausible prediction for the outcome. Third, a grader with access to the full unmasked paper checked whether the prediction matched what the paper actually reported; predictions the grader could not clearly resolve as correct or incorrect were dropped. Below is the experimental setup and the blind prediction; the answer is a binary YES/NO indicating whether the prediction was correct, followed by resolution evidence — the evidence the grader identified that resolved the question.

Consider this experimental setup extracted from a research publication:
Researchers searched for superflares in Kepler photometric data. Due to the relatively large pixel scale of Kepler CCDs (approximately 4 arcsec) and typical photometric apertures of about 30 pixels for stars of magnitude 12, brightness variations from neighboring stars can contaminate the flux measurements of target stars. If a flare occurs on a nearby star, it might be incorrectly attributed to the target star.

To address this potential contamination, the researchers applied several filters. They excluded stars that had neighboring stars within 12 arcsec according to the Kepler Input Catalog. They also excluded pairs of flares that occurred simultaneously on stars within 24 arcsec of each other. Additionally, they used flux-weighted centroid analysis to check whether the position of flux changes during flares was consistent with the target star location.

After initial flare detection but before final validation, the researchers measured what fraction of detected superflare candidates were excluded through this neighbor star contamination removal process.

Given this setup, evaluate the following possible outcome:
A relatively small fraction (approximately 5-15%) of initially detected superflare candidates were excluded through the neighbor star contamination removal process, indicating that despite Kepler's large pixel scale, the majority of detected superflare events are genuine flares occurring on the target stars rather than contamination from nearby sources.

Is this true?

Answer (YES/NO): NO